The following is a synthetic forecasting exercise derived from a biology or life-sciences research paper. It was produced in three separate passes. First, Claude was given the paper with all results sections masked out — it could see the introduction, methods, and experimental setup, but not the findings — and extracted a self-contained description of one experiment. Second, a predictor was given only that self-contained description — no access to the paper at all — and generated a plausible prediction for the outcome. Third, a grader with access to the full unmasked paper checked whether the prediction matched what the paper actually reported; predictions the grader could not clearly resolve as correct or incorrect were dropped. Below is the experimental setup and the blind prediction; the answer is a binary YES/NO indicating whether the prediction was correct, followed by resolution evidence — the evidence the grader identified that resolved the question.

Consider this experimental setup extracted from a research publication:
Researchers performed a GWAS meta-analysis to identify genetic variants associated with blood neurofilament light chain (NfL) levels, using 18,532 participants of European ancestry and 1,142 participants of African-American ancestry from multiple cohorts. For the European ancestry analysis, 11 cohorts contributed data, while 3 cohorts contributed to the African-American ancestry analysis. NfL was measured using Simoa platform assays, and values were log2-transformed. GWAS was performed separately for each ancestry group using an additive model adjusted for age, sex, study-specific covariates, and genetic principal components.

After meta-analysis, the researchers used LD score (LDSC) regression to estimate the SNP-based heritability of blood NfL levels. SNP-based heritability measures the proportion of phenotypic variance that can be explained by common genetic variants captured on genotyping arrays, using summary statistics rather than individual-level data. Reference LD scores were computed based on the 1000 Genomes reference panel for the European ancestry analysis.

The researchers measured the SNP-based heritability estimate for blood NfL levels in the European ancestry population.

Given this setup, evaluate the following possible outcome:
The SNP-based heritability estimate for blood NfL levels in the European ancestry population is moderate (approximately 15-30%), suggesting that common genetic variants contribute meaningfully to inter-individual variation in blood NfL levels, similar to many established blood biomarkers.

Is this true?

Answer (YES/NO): NO